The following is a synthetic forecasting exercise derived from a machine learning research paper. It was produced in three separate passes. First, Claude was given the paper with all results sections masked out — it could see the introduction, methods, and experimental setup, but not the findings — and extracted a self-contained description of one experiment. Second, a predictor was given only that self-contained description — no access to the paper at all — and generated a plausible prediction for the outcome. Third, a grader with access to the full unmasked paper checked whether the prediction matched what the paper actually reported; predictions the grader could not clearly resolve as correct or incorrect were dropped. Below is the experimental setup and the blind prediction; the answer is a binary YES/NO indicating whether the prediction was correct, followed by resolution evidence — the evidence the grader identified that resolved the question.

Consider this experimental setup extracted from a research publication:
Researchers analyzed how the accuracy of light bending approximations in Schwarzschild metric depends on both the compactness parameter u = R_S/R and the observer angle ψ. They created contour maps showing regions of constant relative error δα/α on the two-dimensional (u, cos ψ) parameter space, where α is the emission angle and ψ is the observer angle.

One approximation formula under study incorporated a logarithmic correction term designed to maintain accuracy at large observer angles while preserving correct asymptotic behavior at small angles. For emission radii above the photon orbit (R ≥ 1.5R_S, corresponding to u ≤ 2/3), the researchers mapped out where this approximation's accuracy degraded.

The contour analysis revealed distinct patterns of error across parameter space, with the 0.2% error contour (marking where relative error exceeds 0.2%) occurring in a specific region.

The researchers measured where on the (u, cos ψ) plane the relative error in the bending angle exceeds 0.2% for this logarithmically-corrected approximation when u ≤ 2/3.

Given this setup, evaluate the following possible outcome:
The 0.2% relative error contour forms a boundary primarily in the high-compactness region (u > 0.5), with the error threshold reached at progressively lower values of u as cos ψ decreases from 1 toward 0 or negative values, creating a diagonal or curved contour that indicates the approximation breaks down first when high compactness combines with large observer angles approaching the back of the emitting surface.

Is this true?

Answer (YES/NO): NO